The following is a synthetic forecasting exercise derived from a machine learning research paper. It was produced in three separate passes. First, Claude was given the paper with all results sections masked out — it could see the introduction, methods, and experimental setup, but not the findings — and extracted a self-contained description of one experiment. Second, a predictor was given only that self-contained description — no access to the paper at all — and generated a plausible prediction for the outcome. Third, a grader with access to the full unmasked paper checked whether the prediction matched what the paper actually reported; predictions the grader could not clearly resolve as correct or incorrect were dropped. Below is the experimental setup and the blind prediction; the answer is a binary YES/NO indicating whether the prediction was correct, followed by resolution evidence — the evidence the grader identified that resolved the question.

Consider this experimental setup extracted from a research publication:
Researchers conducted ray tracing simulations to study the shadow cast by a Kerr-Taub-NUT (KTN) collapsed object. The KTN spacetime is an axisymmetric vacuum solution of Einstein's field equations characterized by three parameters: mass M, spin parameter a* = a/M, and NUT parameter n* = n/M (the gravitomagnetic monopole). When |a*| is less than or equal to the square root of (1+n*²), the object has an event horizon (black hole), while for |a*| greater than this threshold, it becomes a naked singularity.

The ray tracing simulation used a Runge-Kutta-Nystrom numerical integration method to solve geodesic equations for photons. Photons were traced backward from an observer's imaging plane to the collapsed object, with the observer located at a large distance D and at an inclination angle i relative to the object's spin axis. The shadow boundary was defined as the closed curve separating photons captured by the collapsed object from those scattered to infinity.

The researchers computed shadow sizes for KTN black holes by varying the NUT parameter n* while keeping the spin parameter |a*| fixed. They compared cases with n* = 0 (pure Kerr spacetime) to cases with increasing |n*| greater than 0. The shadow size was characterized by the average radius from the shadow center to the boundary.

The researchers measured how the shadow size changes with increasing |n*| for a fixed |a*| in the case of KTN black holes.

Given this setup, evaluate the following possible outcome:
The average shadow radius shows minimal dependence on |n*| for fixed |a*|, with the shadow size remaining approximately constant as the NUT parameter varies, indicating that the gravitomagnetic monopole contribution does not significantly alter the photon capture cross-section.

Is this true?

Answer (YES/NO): NO